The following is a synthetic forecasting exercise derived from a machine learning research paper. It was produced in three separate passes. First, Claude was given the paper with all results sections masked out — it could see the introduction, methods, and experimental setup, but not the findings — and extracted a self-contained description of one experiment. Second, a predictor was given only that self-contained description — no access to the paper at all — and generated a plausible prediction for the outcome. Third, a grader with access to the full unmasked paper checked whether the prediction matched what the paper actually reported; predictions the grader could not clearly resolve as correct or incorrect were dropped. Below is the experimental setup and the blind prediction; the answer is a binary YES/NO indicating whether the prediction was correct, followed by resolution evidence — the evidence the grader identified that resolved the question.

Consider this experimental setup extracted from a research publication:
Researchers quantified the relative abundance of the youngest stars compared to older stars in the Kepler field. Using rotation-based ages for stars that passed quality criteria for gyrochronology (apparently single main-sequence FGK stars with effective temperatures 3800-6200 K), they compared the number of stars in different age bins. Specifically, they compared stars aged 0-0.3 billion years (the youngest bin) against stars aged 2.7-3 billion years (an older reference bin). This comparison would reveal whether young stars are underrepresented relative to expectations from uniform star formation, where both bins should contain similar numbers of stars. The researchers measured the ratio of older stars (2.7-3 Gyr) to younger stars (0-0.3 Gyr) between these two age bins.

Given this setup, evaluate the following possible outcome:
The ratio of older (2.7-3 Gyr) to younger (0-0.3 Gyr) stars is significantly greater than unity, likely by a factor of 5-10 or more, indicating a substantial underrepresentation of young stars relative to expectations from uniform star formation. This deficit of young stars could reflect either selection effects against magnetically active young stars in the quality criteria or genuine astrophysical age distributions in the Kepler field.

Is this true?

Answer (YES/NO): NO